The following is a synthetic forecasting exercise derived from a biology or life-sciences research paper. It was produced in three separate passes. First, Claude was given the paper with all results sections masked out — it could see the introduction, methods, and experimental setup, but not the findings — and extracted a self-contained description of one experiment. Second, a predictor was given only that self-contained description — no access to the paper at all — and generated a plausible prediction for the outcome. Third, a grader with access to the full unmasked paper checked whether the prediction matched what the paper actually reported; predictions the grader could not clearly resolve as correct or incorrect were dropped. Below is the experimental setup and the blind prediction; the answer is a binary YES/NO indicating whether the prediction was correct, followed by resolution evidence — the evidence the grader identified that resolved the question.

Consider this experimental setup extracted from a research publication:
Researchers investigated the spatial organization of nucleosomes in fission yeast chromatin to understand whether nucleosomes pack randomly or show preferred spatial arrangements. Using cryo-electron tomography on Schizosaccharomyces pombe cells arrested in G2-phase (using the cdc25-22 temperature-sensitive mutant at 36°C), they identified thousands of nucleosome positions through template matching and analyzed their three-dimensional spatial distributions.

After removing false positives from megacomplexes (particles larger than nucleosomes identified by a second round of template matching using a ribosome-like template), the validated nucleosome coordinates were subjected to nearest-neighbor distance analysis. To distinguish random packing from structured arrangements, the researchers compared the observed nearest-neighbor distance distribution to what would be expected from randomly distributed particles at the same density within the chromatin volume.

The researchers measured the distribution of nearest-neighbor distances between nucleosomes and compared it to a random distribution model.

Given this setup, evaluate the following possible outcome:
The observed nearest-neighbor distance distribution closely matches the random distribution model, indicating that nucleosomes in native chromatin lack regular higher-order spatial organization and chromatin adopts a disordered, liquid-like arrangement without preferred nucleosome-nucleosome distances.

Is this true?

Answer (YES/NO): NO